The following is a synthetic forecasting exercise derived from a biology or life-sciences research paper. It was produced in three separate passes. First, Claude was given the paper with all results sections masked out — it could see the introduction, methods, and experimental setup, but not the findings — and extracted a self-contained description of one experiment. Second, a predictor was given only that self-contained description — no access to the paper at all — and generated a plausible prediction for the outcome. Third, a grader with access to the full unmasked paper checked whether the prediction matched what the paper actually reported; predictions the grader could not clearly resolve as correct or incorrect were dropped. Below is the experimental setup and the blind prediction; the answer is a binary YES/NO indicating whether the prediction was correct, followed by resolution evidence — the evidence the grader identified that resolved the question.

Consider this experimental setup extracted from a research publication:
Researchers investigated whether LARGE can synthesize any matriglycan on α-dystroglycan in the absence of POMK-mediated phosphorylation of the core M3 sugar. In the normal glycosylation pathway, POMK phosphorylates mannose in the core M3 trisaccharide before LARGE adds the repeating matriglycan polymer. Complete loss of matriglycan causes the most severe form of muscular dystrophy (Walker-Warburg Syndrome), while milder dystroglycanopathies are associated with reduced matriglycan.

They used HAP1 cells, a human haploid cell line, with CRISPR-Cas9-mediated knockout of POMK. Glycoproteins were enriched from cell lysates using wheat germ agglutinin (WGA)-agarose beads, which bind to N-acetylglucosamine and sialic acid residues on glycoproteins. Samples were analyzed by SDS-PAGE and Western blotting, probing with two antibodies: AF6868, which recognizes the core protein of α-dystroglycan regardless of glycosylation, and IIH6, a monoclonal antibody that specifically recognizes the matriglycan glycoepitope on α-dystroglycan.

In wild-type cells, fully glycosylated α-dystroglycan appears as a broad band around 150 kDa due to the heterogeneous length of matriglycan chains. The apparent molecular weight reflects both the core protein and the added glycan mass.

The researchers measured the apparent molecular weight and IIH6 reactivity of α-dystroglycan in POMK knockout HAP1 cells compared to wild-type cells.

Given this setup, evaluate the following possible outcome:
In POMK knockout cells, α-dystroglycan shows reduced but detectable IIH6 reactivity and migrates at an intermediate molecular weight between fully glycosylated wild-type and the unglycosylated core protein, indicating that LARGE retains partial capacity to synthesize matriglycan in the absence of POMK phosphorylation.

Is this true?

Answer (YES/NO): YES